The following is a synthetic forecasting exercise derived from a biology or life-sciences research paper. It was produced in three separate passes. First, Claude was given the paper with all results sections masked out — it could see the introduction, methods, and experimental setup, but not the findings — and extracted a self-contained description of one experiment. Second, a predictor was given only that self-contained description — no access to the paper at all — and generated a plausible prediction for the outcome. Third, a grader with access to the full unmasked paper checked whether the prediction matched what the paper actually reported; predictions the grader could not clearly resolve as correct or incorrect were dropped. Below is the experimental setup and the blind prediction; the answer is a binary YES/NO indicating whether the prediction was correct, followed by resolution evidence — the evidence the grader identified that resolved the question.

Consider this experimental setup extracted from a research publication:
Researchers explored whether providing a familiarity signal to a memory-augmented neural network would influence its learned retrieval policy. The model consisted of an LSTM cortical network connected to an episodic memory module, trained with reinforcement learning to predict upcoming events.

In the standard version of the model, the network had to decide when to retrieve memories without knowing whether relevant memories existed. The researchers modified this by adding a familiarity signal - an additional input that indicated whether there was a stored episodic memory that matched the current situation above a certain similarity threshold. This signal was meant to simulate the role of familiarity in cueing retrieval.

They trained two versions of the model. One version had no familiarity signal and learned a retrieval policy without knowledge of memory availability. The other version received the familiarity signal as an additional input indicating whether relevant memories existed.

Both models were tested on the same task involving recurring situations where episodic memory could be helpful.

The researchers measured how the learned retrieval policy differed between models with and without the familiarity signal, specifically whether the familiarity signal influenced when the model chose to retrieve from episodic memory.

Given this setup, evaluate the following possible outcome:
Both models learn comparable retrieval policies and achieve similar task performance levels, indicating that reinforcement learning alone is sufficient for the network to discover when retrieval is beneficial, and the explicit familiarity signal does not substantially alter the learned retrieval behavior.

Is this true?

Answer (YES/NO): NO